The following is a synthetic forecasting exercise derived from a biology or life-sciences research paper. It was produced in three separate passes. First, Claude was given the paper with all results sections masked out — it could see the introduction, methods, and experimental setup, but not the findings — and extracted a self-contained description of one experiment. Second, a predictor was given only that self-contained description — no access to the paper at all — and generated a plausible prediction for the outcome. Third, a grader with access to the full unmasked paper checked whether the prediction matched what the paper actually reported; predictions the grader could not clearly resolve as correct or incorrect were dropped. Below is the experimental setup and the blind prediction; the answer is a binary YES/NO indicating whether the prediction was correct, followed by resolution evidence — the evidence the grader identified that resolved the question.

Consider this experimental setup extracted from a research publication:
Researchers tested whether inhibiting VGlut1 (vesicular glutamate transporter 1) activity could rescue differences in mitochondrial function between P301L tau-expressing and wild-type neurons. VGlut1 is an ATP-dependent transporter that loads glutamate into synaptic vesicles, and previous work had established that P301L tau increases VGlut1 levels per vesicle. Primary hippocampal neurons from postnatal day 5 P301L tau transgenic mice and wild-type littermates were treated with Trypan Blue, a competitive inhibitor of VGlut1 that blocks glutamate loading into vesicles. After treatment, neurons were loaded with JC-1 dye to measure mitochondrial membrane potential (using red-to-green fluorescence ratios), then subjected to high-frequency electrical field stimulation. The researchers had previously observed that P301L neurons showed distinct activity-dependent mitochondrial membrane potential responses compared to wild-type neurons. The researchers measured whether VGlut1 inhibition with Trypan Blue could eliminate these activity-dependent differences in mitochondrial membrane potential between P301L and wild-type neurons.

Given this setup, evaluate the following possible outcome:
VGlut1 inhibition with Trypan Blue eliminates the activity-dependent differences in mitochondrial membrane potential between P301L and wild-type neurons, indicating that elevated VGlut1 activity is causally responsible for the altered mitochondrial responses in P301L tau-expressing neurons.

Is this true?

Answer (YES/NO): YES